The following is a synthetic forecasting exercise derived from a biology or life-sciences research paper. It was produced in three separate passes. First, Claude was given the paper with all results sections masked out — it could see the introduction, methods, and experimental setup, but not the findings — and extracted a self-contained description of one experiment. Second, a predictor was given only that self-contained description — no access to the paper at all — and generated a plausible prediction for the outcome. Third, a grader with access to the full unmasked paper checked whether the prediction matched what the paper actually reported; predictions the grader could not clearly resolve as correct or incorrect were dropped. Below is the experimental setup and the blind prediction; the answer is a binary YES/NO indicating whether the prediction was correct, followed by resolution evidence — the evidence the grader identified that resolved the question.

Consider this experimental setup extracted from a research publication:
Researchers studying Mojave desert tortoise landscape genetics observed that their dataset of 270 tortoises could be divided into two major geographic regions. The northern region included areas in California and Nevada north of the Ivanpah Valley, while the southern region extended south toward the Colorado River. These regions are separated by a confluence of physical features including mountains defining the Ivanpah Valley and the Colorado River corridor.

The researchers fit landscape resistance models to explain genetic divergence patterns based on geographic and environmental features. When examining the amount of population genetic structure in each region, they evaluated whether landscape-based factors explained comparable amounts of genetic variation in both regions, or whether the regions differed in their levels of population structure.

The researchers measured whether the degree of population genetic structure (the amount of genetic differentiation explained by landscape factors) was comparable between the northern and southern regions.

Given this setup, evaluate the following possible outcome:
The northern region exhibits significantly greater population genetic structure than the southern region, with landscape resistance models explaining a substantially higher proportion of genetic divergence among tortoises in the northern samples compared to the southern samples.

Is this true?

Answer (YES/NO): YES